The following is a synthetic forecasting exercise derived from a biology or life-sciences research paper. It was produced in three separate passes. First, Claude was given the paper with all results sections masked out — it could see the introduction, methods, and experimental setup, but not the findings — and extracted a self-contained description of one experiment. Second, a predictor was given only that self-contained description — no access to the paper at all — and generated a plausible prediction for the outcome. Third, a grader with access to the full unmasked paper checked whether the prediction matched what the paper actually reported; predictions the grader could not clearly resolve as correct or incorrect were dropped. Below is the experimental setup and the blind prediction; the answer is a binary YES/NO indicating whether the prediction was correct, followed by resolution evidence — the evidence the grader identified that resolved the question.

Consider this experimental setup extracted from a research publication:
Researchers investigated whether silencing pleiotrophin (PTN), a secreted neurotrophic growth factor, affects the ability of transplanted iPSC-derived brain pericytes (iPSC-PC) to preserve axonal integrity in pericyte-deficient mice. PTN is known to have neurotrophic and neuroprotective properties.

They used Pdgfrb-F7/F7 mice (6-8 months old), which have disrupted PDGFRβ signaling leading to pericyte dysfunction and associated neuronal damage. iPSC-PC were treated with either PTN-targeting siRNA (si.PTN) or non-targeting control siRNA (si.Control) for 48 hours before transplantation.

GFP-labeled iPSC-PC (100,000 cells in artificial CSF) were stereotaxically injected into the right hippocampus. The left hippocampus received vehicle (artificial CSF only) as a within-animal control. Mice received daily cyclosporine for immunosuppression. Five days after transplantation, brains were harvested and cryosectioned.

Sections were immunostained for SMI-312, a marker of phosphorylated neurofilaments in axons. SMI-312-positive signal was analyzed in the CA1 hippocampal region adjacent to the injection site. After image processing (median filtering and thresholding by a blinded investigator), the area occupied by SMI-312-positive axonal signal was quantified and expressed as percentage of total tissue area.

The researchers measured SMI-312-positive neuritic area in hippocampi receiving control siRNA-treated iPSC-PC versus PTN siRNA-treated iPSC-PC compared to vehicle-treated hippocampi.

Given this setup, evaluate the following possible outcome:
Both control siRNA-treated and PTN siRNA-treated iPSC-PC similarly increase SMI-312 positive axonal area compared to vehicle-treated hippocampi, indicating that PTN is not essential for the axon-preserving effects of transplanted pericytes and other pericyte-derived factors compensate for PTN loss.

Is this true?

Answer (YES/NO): YES